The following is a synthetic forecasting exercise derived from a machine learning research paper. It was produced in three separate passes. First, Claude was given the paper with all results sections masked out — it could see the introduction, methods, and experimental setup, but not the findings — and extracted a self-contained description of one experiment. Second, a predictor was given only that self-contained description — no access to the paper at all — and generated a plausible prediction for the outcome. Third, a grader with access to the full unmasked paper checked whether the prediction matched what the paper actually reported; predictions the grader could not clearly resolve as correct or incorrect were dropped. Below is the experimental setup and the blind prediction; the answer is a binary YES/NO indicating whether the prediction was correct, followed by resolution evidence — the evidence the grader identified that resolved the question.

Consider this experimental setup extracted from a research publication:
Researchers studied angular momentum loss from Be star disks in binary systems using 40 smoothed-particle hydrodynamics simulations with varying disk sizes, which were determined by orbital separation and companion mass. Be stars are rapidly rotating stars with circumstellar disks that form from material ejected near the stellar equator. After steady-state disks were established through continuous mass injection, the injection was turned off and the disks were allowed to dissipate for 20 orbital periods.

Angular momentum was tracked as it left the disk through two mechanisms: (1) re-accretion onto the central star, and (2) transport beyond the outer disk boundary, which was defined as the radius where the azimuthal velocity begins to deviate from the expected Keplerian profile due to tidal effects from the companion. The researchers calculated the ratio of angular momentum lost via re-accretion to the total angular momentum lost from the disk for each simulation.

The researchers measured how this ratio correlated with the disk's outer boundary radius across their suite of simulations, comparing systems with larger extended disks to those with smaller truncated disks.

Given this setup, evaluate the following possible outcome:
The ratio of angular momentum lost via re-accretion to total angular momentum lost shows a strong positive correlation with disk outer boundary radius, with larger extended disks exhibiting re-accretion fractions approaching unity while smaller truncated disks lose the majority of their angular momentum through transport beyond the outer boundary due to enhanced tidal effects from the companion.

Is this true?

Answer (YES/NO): NO